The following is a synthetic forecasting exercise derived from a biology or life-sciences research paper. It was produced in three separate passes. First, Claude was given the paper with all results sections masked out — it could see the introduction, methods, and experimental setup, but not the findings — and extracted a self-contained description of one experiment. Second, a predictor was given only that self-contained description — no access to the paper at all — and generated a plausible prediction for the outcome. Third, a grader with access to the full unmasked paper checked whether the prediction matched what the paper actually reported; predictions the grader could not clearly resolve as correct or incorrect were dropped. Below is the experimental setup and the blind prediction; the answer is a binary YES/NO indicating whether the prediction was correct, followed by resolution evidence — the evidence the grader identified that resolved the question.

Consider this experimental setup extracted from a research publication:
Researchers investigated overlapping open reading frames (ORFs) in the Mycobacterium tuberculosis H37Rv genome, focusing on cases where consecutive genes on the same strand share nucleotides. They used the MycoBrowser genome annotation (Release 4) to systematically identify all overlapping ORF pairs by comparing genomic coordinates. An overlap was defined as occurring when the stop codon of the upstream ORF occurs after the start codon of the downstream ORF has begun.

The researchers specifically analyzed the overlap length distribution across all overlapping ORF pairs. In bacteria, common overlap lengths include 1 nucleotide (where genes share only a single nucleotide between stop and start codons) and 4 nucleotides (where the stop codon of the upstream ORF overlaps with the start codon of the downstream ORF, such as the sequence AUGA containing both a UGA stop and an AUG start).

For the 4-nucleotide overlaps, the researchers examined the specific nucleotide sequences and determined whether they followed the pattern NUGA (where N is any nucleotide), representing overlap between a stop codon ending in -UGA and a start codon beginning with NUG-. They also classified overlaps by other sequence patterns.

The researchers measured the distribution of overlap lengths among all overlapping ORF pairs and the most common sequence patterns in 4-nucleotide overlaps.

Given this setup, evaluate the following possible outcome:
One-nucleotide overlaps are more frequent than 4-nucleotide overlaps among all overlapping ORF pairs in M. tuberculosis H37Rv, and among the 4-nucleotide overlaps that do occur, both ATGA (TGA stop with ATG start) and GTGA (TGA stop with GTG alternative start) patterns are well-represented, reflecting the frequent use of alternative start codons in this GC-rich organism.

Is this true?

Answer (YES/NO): NO